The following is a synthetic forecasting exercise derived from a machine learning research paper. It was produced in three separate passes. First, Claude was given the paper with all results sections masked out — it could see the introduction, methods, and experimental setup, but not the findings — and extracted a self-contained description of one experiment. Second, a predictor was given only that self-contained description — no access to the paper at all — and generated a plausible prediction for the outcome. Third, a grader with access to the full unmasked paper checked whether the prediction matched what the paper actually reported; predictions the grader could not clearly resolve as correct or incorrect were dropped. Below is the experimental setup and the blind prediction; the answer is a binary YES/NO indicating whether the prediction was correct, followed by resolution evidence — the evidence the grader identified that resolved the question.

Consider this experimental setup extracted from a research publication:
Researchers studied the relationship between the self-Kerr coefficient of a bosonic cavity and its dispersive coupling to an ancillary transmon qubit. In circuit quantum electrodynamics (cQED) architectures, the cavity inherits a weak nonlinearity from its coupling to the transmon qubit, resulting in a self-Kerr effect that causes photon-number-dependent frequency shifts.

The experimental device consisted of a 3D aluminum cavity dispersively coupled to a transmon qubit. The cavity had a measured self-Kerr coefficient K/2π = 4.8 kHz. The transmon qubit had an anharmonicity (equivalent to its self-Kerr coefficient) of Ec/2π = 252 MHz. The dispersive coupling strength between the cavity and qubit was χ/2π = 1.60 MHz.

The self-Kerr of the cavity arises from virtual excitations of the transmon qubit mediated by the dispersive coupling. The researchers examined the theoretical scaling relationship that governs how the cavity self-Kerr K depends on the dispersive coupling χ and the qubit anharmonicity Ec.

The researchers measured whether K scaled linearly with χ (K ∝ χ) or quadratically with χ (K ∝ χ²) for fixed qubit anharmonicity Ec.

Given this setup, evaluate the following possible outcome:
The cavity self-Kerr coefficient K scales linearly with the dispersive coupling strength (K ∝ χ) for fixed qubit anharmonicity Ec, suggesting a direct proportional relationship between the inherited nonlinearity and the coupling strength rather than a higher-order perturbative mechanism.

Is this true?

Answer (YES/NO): NO